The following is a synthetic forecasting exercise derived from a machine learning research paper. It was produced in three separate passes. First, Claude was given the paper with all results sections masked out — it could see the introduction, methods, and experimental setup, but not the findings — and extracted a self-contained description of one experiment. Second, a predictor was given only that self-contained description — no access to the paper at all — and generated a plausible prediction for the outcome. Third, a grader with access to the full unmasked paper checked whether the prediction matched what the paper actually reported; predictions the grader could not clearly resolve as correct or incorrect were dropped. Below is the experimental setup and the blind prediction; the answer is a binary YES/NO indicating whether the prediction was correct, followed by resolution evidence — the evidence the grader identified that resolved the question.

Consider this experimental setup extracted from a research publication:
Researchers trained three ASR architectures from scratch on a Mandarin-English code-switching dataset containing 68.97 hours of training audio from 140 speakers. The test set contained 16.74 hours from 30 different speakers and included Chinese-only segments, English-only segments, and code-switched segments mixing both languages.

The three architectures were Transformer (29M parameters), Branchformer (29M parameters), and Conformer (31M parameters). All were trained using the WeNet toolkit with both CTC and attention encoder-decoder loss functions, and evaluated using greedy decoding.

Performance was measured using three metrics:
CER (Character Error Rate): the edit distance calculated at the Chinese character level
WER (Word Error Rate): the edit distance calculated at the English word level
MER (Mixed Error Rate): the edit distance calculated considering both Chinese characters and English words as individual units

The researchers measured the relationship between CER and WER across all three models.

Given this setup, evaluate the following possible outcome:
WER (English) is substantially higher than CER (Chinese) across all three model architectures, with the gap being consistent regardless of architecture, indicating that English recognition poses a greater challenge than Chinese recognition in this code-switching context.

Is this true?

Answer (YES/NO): YES